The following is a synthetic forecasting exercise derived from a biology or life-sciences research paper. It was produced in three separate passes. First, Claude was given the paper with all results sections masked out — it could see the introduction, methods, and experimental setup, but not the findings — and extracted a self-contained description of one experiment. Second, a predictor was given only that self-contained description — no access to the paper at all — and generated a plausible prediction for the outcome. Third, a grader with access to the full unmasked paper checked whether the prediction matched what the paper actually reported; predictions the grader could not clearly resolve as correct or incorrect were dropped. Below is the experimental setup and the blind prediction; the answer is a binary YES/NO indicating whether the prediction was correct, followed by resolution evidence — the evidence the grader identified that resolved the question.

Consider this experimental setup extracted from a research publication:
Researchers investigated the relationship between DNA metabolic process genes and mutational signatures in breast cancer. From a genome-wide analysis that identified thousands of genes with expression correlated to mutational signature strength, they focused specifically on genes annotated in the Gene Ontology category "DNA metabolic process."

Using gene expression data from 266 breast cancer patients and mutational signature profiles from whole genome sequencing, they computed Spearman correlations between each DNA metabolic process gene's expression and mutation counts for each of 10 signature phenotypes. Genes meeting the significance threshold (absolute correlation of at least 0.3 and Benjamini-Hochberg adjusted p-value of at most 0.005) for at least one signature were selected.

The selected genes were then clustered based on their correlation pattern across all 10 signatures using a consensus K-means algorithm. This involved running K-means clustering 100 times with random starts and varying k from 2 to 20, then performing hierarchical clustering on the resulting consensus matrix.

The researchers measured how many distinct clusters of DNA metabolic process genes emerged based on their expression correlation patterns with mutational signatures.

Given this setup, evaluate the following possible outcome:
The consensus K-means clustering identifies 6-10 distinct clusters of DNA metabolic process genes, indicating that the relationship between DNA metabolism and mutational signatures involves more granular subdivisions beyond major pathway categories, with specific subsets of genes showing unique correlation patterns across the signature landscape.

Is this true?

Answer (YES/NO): NO